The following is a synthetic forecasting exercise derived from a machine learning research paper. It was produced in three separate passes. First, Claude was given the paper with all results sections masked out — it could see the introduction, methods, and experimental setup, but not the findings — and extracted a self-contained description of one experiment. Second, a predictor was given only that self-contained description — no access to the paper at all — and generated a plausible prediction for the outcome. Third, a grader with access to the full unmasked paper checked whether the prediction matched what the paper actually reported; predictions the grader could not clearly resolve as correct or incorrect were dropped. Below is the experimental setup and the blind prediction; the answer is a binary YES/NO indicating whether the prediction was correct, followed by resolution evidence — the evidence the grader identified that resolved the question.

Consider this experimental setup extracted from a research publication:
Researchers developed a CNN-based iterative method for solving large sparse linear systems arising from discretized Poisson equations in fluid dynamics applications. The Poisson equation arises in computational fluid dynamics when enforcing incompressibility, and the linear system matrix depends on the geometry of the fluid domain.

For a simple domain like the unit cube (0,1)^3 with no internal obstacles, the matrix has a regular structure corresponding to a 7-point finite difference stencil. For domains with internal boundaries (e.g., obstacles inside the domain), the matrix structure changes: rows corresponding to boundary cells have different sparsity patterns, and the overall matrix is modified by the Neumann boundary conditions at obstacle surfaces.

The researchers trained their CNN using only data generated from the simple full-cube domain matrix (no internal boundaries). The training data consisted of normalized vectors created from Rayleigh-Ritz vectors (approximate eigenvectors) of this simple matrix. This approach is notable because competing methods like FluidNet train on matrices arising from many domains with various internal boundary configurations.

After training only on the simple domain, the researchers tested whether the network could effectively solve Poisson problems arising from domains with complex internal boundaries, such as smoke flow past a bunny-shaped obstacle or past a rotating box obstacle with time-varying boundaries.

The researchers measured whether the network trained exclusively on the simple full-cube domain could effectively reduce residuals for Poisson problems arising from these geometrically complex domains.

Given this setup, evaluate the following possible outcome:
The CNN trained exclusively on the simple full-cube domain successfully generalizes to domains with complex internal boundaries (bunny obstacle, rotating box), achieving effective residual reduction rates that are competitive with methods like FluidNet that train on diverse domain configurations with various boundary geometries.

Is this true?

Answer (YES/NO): YES